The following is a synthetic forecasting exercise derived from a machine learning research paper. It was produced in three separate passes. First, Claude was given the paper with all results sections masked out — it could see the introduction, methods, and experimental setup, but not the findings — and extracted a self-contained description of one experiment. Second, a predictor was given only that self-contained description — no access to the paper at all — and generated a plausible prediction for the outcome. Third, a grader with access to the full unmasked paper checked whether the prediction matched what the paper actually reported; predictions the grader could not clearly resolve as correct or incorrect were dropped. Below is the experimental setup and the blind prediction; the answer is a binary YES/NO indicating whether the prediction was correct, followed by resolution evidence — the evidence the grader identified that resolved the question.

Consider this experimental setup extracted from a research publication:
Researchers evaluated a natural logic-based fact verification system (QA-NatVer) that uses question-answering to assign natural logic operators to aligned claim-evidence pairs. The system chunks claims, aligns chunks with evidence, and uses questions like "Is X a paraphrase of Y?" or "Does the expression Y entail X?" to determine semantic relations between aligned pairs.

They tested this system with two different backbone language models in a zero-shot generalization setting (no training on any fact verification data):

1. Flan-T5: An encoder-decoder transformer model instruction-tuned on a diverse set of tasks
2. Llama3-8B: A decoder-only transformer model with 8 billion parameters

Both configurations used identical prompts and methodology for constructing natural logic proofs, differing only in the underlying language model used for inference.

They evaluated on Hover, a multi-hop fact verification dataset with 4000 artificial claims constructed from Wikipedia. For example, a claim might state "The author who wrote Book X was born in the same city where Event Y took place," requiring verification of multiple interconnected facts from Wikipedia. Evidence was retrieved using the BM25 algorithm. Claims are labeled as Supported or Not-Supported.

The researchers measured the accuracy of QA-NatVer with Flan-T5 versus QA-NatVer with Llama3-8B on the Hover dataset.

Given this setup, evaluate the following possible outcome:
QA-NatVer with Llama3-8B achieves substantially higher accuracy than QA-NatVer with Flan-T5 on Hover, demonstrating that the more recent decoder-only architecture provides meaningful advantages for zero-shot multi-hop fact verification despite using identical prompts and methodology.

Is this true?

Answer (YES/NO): NO